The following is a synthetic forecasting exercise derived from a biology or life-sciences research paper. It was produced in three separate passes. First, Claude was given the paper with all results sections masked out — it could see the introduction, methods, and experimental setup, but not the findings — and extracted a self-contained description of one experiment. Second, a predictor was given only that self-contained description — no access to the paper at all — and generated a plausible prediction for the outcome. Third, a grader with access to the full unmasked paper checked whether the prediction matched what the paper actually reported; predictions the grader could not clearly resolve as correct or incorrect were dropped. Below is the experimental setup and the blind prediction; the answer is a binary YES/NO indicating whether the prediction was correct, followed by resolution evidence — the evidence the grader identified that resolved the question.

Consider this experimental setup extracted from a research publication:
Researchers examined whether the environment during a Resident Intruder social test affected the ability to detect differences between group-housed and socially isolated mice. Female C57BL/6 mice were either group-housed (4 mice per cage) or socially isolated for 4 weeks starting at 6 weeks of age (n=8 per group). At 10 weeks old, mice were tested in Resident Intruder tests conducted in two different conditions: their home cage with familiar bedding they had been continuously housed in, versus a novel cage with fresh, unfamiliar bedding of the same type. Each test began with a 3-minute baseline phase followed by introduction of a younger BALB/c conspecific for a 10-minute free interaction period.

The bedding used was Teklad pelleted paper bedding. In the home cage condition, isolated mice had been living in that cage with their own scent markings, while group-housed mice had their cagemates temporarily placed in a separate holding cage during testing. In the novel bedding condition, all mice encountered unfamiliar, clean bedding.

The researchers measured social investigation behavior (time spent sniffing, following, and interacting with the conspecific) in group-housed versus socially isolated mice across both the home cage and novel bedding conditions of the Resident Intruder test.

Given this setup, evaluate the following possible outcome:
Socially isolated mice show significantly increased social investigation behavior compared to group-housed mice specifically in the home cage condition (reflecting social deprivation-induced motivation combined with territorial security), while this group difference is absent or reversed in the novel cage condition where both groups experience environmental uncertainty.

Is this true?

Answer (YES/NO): YES